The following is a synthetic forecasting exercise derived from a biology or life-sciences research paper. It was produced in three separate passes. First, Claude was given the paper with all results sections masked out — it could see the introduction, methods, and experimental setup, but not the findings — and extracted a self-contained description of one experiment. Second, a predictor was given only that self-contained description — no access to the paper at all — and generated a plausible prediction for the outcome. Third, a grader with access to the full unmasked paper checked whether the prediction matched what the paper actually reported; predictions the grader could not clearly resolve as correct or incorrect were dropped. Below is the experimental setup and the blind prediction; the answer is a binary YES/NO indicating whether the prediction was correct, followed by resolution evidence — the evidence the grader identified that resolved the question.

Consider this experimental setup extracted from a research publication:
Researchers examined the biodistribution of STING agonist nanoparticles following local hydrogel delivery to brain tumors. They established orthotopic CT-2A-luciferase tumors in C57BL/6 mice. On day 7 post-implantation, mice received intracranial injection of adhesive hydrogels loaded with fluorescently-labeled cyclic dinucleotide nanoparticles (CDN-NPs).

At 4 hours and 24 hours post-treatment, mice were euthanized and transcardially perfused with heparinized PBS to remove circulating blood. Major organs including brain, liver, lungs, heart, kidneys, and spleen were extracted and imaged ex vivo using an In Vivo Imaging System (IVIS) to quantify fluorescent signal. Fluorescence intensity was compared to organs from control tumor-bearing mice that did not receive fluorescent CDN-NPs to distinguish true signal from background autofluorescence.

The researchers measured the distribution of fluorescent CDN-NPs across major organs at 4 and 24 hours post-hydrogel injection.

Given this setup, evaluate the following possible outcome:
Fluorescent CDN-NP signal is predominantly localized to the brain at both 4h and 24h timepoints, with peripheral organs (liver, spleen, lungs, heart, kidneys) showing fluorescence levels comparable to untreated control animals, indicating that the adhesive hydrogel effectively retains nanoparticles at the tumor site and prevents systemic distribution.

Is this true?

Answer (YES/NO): YES